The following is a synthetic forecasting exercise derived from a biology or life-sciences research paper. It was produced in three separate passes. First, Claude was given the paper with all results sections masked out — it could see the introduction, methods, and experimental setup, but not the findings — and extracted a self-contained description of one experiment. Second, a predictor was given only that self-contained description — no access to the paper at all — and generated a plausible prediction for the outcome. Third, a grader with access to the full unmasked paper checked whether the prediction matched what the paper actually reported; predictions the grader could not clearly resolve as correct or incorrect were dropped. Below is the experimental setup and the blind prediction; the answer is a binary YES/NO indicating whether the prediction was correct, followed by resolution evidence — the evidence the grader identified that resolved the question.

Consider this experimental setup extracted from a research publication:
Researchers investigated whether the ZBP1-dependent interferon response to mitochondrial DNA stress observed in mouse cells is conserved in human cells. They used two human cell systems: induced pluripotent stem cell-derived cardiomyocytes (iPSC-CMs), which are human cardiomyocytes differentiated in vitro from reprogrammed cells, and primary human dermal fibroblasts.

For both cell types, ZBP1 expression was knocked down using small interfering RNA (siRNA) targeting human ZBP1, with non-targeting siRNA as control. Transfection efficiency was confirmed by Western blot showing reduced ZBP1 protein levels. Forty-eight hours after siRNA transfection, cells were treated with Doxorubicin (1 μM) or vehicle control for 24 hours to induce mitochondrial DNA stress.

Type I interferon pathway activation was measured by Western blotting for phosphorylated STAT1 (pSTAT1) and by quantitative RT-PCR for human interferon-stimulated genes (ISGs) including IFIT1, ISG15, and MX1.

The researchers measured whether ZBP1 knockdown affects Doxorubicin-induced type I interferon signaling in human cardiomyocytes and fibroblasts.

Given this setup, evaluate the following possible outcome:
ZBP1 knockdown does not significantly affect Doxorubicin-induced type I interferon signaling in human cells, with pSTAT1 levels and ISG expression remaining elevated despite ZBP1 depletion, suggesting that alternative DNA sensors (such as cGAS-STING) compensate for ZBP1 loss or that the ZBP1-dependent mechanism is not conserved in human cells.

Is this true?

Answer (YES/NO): NO